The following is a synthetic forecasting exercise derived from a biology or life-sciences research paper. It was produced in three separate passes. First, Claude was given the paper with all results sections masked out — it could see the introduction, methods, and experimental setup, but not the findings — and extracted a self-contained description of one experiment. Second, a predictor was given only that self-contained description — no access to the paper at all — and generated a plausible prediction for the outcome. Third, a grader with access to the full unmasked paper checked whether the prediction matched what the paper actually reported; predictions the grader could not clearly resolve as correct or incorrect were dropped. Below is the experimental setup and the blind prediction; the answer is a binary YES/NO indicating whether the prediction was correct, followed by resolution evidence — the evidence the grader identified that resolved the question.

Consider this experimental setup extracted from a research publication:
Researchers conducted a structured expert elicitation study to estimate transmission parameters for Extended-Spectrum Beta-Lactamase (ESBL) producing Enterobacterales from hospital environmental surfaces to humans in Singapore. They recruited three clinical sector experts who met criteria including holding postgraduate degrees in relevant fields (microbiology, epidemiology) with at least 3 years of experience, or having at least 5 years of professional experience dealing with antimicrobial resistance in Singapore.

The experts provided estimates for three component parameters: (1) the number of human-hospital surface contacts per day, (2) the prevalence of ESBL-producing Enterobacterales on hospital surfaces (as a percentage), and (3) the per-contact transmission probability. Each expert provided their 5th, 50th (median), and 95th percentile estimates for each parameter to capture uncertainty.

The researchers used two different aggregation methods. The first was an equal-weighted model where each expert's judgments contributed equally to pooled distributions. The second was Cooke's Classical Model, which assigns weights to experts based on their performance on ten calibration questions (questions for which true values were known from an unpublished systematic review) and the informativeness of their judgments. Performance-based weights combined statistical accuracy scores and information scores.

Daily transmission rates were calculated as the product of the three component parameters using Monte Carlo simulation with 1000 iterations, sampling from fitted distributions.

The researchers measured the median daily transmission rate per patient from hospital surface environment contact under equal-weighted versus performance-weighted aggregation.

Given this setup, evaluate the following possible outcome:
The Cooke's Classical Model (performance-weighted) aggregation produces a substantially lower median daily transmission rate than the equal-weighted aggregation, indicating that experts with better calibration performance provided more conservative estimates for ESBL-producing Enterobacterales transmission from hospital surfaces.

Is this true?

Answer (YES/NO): NO